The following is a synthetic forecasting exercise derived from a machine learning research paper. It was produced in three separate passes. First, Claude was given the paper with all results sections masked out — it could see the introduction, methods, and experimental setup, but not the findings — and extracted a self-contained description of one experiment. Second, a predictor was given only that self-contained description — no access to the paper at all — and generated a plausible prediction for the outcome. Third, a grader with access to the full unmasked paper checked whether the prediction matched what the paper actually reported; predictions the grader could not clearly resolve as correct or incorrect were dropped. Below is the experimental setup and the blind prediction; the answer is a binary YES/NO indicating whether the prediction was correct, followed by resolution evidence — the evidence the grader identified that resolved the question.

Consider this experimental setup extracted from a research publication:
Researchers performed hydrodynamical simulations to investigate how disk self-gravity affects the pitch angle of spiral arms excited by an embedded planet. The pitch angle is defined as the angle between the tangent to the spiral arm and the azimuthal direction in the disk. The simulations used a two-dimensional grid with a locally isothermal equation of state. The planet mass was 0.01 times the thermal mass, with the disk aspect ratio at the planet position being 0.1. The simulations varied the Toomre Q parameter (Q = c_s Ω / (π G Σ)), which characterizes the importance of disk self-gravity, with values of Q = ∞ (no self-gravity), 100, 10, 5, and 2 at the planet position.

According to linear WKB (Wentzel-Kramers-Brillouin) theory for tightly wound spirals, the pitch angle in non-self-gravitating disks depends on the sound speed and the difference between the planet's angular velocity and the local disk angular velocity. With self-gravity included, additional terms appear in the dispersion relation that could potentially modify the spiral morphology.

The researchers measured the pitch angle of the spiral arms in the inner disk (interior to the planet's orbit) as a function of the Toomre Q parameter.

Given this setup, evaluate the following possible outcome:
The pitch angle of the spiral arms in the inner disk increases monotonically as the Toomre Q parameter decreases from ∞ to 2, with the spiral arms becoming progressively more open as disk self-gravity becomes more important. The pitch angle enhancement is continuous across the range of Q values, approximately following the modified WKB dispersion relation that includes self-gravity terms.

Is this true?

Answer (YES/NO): NO